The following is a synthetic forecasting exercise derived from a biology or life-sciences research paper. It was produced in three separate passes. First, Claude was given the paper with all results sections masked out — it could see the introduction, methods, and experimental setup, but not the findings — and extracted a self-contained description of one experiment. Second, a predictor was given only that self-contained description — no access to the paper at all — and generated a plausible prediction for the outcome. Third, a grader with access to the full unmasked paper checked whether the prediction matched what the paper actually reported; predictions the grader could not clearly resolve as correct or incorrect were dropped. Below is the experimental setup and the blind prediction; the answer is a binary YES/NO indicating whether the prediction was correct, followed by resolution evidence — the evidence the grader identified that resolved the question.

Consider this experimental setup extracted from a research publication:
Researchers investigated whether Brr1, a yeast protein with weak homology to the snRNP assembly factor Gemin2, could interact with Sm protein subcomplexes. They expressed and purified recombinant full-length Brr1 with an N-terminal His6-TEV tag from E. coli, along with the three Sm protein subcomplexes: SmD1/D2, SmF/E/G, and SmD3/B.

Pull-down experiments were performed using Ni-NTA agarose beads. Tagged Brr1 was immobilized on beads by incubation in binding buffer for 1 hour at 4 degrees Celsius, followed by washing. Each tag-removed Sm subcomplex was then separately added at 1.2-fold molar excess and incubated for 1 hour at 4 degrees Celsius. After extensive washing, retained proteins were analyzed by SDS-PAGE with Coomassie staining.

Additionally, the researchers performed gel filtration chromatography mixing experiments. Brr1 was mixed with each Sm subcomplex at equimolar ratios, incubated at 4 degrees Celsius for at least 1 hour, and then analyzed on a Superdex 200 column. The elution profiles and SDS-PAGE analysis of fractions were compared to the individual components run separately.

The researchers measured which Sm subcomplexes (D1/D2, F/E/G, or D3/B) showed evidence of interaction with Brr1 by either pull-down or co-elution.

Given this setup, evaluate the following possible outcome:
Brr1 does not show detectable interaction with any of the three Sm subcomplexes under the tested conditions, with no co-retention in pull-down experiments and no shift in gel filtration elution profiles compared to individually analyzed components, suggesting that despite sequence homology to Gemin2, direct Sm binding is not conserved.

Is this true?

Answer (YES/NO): NO